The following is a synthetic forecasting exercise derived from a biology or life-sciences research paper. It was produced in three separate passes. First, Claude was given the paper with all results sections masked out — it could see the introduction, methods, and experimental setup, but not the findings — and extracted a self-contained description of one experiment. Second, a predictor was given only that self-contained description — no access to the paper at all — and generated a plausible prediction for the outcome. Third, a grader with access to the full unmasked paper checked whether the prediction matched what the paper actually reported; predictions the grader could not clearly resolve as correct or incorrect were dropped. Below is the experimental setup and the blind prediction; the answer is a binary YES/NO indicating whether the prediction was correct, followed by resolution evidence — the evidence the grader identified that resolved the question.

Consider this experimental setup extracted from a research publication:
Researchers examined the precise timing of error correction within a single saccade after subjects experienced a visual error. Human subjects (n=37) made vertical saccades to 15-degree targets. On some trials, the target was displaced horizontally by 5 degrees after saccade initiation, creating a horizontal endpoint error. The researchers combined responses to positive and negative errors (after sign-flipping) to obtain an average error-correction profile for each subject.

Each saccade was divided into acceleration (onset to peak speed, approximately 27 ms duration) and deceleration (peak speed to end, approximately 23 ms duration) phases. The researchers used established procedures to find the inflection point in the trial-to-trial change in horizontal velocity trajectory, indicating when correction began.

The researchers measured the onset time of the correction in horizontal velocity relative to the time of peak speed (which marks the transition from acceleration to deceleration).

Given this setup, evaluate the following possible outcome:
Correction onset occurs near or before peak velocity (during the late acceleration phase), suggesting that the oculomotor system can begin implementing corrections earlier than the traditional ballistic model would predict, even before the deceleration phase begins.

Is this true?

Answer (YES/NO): NO